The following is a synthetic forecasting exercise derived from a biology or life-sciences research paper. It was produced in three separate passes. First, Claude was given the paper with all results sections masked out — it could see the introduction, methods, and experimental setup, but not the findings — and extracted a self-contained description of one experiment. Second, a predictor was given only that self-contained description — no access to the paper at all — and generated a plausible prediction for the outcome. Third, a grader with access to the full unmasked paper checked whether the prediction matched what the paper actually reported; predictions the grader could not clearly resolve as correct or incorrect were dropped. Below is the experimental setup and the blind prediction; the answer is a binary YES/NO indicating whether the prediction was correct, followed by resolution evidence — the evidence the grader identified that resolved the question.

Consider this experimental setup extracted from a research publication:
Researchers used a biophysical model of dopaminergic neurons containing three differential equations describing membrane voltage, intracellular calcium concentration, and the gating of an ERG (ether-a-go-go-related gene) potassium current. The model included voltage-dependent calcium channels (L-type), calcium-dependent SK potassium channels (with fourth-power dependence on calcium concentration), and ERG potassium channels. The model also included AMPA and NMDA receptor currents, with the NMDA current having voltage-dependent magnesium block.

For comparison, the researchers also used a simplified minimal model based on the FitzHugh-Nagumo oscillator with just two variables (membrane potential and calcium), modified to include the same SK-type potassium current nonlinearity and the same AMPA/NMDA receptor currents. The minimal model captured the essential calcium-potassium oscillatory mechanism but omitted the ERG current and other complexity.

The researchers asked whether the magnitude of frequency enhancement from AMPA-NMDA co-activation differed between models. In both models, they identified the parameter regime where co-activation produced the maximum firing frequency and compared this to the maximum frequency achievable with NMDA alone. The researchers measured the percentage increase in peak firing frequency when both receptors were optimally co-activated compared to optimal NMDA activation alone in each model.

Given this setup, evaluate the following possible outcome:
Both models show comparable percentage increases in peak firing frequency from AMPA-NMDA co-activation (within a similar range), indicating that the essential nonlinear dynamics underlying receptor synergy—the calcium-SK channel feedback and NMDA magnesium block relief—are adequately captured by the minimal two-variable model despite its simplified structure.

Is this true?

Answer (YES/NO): NO